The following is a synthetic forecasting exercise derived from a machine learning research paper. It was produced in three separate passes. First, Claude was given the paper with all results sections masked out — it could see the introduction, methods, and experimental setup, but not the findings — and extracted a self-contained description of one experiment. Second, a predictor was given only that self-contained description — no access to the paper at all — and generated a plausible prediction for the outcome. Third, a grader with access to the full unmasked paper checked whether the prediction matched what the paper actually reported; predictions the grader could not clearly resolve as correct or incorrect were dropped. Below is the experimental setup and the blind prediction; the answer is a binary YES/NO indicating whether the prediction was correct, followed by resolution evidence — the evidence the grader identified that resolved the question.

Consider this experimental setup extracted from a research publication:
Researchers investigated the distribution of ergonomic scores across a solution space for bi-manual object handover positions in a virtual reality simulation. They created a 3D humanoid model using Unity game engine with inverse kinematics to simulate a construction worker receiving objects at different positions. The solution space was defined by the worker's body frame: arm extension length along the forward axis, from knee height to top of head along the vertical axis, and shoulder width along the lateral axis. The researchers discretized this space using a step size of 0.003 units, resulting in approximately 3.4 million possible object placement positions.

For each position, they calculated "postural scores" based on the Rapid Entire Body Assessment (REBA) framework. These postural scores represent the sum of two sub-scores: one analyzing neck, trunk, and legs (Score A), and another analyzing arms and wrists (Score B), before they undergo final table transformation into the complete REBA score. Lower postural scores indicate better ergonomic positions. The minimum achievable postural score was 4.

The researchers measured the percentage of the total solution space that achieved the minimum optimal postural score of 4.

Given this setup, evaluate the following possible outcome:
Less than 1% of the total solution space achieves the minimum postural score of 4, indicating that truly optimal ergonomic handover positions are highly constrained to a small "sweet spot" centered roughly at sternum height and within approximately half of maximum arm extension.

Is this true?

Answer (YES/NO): NO